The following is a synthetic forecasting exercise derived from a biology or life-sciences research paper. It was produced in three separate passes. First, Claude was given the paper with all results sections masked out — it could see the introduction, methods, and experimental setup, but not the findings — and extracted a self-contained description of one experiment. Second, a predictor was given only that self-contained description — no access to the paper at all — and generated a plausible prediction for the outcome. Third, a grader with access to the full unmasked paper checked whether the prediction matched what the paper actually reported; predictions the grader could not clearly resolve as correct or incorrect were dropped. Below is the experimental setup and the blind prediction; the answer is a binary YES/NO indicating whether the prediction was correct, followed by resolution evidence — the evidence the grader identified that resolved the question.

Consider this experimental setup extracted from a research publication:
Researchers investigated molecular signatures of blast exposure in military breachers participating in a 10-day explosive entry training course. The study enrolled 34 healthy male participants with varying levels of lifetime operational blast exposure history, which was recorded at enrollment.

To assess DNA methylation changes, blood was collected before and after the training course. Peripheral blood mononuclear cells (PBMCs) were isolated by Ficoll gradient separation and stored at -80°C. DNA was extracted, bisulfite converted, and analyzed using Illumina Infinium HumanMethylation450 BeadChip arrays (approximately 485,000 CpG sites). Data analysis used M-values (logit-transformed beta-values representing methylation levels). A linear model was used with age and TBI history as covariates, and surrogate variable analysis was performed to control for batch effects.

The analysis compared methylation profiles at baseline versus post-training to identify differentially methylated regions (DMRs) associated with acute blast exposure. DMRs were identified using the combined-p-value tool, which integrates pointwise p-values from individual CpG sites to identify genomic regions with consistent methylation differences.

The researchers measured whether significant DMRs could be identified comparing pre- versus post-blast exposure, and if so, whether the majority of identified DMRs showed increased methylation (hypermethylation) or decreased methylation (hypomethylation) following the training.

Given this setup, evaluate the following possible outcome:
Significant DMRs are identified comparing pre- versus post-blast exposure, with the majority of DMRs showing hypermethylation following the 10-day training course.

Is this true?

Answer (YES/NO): NO